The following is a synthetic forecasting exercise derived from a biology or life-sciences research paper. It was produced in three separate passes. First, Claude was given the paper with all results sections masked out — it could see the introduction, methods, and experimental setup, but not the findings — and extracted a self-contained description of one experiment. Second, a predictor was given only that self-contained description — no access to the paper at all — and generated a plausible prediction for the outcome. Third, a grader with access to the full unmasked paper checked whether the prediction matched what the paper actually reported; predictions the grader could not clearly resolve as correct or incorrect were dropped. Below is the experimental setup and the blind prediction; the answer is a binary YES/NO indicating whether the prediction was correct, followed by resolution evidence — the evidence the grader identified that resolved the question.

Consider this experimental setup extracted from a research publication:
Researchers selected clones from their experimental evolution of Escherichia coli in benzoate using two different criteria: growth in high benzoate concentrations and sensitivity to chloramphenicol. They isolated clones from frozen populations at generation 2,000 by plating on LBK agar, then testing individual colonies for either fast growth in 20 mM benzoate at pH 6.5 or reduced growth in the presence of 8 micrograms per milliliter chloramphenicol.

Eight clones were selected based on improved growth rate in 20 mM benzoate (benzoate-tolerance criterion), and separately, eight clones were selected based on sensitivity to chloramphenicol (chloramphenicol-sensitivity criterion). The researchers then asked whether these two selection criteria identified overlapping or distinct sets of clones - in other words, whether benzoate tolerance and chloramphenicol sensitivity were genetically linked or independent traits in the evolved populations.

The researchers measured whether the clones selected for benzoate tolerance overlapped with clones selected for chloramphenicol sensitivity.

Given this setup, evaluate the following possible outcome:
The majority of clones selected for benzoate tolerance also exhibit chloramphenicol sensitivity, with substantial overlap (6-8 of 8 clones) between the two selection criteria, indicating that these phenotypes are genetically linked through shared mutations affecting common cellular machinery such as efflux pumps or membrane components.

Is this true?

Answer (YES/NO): YES